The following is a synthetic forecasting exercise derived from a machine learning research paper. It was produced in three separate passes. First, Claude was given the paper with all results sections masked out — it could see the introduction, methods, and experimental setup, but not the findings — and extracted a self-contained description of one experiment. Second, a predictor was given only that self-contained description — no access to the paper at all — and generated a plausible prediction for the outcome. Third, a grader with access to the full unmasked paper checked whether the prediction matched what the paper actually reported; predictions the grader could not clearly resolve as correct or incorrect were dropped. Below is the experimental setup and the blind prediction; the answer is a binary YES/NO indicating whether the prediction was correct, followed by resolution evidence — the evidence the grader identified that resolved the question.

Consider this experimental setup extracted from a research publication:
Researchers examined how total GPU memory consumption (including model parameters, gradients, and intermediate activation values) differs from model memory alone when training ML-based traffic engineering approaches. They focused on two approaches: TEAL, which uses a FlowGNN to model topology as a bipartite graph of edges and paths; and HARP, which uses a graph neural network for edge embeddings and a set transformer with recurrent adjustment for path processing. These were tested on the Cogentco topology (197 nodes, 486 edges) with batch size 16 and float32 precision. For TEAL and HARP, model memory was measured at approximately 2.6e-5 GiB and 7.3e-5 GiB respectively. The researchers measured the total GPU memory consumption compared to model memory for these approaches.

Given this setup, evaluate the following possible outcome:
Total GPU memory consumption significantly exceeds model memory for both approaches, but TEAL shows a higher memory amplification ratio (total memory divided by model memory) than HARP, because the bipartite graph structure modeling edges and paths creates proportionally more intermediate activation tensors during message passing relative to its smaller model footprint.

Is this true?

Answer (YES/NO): NO